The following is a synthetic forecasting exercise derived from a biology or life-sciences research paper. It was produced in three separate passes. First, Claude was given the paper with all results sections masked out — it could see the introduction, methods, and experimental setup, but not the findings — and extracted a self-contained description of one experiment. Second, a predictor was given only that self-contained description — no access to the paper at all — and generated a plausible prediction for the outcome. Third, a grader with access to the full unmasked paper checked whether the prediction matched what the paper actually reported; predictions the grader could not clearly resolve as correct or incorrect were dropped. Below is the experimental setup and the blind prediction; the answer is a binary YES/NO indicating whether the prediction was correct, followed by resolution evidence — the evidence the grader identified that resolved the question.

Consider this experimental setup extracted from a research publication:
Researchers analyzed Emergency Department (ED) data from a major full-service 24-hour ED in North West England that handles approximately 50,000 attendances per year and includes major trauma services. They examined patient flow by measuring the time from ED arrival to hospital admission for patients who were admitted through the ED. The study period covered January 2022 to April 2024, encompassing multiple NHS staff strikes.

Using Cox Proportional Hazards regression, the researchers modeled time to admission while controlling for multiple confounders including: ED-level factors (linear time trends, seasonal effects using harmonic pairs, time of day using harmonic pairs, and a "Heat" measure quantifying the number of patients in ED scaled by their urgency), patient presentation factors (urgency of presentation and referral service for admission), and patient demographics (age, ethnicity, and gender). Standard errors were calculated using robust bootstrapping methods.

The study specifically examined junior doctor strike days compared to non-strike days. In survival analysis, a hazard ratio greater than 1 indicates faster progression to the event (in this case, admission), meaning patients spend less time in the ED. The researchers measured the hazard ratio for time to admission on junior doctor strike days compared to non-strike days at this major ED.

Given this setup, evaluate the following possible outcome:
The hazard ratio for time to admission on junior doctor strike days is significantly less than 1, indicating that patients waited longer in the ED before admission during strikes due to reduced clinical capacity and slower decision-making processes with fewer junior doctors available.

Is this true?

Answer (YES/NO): NO